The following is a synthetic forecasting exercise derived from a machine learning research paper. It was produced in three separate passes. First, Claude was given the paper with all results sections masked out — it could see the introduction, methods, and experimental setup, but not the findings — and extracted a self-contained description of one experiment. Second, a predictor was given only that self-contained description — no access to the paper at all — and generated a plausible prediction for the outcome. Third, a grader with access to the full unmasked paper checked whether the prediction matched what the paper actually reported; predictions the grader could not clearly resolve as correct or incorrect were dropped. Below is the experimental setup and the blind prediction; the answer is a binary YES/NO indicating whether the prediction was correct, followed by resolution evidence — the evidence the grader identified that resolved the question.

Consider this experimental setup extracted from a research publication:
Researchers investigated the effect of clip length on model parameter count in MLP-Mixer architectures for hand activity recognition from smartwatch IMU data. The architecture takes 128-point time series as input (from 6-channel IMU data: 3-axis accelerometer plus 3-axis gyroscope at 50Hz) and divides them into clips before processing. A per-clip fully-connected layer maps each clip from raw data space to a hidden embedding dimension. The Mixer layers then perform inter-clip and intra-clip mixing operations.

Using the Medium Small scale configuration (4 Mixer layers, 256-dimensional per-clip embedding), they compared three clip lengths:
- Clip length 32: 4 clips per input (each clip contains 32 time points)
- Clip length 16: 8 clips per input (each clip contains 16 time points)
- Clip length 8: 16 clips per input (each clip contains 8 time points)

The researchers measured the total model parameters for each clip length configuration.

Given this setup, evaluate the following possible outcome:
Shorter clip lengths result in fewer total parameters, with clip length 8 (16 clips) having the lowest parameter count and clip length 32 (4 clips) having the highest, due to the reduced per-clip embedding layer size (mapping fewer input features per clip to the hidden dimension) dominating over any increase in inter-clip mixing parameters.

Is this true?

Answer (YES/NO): YES